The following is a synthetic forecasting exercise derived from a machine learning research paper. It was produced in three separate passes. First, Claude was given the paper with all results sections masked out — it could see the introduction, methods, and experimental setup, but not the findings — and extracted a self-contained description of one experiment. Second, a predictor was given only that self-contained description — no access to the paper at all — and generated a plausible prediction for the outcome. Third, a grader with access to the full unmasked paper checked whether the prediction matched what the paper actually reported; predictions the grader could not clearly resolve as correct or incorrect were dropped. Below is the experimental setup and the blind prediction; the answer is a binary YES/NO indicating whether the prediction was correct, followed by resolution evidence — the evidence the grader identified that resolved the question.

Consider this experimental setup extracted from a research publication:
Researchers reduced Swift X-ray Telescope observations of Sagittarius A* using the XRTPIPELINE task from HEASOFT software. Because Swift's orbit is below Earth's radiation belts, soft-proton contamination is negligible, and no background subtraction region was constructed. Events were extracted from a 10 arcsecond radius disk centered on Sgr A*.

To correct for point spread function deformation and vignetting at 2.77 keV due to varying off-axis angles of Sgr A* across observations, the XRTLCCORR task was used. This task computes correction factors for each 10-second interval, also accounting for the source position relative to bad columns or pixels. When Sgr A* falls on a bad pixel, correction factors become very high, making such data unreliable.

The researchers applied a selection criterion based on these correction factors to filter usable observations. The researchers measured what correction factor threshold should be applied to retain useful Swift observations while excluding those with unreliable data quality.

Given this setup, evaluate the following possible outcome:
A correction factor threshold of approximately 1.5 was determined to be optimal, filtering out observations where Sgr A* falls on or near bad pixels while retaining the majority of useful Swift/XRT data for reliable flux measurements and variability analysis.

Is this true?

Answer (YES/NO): NO